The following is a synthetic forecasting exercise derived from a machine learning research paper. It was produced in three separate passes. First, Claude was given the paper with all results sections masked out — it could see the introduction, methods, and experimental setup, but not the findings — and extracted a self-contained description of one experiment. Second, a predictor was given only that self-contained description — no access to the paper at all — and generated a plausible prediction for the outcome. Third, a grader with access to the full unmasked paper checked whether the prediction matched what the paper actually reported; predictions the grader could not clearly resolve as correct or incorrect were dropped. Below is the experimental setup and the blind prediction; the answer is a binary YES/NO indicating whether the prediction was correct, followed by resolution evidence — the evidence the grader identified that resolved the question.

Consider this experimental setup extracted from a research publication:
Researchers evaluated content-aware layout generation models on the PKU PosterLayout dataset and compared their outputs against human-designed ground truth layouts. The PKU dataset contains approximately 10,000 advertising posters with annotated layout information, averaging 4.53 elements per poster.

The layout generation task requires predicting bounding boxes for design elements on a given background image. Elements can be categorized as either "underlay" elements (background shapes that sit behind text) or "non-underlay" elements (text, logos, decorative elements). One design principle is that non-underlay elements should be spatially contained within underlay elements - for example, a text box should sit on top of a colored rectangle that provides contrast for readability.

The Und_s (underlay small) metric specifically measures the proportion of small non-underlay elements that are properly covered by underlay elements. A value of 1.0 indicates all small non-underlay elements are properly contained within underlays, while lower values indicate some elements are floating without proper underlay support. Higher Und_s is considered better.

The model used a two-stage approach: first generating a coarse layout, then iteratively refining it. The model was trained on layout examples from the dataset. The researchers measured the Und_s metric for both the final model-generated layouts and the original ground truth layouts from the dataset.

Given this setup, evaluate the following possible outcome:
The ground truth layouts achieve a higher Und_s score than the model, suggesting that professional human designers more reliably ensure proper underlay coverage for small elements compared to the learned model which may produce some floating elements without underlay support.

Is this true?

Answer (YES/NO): NO